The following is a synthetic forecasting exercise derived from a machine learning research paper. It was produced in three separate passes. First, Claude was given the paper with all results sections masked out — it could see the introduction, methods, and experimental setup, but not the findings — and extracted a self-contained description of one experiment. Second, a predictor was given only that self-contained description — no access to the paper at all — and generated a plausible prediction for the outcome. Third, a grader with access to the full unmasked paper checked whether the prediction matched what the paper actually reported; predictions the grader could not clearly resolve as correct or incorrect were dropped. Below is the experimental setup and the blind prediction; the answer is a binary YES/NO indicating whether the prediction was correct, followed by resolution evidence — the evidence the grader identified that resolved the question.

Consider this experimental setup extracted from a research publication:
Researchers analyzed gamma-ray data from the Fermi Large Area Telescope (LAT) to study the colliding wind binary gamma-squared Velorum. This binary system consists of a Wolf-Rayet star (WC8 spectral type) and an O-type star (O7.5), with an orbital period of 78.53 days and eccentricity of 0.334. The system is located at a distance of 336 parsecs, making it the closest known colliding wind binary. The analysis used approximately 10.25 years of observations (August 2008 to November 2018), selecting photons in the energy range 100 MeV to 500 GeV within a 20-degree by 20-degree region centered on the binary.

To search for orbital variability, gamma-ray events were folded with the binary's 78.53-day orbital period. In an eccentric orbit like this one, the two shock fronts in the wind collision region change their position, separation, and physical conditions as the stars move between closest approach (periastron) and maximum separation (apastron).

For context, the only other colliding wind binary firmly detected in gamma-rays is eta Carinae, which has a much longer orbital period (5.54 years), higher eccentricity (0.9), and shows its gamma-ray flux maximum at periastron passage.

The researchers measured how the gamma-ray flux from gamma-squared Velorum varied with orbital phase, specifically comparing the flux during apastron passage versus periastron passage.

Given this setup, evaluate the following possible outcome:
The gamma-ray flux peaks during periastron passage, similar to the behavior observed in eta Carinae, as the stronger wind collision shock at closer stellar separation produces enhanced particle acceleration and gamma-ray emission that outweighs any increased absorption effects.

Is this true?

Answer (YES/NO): NO